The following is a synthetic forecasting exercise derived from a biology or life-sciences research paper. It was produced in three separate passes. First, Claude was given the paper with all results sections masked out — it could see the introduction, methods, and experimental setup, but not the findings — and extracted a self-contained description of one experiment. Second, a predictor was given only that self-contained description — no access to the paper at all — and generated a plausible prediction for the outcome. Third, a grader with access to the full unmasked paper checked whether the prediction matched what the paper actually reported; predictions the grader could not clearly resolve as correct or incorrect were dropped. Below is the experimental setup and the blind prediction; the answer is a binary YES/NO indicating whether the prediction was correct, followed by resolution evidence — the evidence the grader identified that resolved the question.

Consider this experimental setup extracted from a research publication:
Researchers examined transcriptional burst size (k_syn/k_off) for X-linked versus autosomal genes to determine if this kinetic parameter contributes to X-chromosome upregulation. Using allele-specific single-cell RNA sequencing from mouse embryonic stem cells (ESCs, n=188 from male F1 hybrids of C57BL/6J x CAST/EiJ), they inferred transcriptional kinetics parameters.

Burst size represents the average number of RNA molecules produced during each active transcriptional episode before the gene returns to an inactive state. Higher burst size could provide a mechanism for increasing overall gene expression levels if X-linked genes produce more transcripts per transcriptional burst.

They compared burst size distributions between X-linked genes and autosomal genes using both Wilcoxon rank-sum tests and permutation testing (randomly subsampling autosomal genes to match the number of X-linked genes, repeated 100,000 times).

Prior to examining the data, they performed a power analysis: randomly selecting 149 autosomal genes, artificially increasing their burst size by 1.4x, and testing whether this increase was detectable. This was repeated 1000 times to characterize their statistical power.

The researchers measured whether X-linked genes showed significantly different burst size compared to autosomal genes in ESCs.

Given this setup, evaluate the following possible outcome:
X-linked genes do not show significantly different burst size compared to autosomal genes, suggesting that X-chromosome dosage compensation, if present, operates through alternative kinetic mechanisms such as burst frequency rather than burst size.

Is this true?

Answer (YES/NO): YES